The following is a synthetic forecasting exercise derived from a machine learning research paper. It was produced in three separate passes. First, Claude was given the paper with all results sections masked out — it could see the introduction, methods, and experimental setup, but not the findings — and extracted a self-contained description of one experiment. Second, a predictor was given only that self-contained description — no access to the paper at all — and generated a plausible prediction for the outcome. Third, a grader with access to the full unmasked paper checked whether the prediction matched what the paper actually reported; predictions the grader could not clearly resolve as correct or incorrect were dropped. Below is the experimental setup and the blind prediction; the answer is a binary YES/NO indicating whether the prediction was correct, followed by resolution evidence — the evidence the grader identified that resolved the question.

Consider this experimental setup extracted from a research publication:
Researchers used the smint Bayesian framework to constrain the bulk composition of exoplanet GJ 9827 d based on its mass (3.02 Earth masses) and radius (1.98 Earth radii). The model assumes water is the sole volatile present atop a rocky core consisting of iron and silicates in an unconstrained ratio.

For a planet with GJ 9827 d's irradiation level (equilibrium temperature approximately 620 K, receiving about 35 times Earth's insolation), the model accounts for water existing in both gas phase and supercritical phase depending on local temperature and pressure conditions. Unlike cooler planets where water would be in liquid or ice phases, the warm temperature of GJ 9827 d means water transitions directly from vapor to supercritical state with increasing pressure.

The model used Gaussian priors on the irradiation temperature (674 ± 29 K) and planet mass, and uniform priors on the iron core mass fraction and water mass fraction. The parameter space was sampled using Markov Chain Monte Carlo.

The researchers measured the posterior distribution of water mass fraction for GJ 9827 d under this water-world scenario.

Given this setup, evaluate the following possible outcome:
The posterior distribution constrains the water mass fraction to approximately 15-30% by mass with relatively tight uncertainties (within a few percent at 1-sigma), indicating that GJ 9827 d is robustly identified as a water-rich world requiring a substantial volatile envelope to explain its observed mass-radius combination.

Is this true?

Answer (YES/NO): NO